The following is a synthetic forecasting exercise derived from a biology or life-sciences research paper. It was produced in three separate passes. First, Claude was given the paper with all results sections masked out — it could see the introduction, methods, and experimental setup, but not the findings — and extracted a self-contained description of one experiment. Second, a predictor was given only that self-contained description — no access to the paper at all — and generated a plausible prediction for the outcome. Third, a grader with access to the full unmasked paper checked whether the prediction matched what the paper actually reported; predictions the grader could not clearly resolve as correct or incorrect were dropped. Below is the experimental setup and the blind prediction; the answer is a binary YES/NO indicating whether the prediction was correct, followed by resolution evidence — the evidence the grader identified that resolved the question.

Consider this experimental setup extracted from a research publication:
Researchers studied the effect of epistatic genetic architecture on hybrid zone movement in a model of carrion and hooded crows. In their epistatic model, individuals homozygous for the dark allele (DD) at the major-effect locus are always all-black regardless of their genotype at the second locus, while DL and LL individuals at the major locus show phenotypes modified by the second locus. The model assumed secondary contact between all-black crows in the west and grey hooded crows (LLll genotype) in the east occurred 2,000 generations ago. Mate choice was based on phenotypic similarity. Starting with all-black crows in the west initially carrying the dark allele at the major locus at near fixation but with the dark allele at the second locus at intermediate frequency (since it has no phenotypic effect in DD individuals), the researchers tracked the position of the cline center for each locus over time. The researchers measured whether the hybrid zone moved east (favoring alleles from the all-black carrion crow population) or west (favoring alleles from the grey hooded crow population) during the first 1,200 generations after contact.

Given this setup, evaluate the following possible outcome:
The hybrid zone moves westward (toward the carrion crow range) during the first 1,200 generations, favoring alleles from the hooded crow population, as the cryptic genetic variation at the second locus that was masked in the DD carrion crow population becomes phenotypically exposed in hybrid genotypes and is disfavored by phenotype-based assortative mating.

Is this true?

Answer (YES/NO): NO